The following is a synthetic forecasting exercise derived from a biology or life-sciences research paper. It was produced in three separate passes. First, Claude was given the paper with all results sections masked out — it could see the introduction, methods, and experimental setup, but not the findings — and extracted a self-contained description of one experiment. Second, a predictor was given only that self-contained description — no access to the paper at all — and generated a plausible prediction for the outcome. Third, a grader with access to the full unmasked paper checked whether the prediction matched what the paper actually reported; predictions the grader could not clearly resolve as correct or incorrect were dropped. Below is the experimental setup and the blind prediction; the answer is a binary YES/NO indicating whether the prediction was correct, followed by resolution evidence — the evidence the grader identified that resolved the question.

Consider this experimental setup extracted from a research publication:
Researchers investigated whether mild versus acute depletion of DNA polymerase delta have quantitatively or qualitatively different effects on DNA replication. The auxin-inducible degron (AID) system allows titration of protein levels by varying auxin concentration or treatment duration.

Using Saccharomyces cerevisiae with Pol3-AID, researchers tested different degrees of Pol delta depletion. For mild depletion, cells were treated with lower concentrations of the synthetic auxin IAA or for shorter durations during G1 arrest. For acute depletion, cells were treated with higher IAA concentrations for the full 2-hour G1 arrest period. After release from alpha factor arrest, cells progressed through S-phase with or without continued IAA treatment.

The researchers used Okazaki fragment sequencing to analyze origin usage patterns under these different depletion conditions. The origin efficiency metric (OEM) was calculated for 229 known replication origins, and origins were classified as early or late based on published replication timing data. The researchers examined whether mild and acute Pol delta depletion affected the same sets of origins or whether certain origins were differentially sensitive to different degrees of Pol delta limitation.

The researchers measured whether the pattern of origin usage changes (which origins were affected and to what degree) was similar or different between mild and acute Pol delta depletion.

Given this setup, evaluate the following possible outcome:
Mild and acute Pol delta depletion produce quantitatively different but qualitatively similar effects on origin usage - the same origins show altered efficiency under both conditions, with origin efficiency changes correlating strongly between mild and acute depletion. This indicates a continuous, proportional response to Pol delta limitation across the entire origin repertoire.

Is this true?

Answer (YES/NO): NO